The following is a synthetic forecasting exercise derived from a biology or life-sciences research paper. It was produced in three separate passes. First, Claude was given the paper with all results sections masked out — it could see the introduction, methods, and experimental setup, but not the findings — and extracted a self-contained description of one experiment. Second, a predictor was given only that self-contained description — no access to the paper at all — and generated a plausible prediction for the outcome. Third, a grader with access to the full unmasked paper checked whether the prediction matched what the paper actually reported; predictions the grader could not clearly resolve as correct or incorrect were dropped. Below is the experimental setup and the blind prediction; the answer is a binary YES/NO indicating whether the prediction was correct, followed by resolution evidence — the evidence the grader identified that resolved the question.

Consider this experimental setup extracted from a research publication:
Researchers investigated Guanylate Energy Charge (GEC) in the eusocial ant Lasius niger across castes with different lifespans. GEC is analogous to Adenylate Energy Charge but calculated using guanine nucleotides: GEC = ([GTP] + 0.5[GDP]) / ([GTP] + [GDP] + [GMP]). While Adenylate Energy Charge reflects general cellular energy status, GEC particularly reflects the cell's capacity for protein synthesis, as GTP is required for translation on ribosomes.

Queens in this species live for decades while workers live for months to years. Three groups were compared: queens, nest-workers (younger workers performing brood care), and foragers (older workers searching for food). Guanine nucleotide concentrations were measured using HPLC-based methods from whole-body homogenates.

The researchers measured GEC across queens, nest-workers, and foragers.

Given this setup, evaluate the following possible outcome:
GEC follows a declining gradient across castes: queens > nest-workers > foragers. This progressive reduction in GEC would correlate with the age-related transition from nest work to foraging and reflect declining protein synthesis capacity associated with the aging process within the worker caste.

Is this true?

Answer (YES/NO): NO